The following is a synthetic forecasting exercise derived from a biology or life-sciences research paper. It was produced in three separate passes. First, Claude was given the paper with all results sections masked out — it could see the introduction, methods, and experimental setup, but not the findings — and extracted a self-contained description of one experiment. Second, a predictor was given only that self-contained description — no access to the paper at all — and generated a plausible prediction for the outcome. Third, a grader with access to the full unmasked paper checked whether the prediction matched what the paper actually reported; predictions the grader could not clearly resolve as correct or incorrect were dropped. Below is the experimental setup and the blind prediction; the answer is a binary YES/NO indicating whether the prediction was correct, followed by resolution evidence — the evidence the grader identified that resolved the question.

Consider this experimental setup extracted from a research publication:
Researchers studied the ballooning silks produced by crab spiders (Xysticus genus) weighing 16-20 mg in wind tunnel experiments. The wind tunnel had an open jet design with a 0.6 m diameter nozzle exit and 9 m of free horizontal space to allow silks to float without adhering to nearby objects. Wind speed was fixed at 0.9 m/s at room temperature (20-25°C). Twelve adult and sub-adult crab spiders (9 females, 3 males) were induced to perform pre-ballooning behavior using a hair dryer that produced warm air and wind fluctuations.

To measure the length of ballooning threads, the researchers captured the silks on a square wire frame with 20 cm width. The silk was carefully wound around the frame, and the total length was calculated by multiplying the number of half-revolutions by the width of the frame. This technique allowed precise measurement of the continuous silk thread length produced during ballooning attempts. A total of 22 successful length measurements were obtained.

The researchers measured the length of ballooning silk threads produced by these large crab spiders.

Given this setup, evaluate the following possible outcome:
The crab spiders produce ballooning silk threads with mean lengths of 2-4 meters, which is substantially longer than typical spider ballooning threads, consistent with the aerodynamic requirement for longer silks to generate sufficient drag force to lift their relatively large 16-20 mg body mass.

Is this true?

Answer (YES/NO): YES